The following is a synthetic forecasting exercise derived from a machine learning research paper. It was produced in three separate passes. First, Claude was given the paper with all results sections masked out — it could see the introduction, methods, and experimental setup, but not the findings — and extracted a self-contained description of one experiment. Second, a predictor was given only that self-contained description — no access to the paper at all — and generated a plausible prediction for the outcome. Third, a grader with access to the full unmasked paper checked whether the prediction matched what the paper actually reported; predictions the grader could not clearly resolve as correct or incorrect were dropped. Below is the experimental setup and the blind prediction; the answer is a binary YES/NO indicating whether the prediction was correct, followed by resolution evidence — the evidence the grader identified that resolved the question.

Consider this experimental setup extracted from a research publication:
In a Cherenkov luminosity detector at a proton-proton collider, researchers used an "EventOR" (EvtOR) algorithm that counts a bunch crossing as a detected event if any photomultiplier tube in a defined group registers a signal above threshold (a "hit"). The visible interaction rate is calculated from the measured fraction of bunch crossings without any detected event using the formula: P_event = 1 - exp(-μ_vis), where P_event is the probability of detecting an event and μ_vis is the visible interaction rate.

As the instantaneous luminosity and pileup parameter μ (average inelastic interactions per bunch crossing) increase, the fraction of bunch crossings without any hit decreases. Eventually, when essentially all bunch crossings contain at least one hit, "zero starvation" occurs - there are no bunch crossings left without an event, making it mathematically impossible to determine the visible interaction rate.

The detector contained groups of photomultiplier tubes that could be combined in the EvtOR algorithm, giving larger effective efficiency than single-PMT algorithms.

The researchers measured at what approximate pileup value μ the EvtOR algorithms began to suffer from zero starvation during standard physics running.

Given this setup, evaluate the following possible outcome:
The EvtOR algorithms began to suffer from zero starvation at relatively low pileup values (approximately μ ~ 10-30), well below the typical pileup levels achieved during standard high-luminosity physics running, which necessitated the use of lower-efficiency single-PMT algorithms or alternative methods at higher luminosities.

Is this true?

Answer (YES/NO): NO